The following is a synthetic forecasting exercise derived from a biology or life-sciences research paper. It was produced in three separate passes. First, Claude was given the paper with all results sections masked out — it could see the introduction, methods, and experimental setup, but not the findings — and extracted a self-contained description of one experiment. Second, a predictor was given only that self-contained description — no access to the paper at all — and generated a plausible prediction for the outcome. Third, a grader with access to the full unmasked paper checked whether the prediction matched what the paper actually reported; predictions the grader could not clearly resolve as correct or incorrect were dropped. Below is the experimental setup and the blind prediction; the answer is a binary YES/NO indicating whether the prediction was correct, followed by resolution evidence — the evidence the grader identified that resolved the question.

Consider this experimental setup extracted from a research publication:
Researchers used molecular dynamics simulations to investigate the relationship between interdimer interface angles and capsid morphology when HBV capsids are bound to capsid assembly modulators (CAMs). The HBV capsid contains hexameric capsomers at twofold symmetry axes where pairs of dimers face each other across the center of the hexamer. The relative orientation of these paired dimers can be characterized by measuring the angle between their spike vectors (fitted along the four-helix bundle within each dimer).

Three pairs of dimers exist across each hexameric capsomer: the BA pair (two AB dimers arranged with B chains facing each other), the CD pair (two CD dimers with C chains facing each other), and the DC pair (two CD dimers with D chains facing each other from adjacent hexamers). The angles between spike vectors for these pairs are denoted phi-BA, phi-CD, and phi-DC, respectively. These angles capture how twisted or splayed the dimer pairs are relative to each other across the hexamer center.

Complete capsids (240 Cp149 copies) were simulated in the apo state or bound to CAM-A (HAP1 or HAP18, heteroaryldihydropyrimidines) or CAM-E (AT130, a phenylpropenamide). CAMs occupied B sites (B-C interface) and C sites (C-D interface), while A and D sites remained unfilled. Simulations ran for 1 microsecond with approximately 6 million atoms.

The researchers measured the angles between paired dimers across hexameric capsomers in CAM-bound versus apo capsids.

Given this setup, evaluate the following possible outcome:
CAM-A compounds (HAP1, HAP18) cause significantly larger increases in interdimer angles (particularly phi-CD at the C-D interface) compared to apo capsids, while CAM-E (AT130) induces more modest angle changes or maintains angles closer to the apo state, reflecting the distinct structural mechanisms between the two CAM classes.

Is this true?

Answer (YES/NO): NO